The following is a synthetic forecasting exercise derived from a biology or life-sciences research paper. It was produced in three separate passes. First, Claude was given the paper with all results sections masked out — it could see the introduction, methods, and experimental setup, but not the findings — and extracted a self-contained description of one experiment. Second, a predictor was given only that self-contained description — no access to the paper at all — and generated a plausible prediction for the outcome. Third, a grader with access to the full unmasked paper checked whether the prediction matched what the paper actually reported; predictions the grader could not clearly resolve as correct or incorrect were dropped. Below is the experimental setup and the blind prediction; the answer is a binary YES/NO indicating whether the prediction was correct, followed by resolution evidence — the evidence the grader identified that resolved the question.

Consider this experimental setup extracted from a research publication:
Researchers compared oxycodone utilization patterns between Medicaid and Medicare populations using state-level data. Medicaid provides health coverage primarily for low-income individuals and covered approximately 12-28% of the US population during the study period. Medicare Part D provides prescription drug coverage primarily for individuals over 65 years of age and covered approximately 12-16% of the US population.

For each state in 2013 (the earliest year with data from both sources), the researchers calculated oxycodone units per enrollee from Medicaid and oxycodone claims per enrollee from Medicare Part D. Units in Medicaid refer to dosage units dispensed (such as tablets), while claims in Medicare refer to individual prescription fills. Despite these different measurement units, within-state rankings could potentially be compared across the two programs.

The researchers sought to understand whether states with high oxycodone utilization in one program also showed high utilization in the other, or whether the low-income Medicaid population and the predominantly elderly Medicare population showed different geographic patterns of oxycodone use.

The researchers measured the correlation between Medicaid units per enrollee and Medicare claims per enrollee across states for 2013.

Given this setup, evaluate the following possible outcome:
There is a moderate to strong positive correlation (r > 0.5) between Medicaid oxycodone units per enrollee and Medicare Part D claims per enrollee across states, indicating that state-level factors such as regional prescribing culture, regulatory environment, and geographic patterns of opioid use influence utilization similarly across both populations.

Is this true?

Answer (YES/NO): NO